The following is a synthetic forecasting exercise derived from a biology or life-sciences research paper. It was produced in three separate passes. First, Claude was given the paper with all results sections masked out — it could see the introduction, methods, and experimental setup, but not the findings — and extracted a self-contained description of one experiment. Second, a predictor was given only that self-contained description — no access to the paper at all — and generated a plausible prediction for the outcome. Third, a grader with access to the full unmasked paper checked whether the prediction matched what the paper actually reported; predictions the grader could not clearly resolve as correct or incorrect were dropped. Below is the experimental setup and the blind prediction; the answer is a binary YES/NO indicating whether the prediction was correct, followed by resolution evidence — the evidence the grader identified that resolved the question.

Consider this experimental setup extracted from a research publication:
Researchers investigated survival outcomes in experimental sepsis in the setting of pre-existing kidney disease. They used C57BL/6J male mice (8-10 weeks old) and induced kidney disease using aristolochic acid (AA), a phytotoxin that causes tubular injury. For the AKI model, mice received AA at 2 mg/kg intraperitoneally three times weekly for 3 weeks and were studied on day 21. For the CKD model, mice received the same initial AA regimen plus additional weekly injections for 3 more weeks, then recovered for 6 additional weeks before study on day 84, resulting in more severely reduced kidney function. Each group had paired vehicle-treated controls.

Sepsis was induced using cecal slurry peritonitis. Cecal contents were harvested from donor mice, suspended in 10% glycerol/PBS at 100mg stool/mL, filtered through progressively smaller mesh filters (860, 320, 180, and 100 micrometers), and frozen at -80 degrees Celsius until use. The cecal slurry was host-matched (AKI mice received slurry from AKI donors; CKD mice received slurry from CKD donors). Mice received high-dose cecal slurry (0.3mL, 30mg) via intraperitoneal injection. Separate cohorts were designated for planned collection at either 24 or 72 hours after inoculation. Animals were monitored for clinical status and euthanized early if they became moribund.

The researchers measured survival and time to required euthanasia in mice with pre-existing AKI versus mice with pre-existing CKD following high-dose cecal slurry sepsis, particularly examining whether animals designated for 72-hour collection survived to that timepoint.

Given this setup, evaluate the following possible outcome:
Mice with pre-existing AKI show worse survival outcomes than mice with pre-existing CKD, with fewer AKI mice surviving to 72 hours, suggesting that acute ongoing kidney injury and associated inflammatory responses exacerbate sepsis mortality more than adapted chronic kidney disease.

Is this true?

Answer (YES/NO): YES